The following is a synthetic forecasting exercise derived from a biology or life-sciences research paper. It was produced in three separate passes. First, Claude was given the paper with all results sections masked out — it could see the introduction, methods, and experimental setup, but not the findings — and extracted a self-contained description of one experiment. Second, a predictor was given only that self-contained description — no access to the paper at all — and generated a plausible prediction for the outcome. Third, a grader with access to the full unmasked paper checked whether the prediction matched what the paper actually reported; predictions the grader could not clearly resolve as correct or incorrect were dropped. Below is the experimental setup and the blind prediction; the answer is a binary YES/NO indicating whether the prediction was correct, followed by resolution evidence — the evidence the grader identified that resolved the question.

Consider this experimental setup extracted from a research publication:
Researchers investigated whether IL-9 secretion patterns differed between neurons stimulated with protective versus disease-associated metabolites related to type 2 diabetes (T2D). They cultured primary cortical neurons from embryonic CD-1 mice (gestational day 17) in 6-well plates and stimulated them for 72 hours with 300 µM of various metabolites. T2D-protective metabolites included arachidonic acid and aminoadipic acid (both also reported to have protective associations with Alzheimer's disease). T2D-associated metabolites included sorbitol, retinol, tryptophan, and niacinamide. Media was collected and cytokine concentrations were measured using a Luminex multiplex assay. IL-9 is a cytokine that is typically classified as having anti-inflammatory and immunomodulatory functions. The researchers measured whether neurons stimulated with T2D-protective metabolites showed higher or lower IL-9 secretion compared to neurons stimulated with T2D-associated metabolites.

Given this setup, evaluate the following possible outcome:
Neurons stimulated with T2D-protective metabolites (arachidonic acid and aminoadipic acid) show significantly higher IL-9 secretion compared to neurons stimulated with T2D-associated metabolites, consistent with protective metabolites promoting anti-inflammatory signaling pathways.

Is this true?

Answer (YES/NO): NO